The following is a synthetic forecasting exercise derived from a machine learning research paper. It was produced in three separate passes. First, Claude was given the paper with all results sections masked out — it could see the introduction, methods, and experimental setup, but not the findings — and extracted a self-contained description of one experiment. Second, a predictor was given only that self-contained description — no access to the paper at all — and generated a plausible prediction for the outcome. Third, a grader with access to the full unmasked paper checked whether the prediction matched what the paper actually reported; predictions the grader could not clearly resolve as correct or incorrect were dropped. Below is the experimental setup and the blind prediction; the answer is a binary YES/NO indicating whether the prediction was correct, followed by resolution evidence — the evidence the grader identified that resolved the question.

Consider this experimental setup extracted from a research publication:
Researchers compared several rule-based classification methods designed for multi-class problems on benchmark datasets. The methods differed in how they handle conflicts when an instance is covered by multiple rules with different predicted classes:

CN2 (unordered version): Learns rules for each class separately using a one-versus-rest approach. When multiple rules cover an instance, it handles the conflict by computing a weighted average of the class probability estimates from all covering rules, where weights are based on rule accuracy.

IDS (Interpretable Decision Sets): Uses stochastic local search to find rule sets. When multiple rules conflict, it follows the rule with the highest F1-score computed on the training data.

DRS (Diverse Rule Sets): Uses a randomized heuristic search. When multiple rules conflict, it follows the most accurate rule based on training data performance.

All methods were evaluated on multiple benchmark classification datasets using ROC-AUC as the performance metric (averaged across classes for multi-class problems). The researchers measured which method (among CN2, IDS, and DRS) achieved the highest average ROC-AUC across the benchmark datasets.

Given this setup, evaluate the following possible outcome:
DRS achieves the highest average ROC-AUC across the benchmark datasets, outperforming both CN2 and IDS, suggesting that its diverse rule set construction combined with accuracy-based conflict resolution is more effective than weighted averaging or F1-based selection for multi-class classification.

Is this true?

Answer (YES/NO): NO